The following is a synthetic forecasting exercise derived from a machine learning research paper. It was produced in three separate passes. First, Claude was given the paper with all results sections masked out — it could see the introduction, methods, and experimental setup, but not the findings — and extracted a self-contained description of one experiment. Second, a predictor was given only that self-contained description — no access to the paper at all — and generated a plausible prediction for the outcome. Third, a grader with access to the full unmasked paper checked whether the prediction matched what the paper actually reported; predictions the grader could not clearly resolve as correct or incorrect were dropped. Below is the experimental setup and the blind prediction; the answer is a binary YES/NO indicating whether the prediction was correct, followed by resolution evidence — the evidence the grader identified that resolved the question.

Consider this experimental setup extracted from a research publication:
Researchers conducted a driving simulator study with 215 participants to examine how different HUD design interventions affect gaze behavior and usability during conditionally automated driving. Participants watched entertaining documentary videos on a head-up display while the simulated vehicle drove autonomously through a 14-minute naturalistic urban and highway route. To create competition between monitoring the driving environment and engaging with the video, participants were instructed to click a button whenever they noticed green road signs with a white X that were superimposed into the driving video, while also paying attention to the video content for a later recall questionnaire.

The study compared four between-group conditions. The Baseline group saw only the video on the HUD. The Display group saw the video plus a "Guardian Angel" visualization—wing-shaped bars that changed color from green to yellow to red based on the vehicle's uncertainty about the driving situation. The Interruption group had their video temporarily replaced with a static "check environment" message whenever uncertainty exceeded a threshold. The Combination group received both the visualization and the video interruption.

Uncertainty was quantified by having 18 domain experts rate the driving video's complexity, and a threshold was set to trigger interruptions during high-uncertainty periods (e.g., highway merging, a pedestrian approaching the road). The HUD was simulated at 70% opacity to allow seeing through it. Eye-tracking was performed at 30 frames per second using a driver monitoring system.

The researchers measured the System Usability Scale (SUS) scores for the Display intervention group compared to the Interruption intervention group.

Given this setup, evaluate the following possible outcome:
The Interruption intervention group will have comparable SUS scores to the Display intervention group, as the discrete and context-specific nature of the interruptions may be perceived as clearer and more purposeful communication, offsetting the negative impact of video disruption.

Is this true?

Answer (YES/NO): YES